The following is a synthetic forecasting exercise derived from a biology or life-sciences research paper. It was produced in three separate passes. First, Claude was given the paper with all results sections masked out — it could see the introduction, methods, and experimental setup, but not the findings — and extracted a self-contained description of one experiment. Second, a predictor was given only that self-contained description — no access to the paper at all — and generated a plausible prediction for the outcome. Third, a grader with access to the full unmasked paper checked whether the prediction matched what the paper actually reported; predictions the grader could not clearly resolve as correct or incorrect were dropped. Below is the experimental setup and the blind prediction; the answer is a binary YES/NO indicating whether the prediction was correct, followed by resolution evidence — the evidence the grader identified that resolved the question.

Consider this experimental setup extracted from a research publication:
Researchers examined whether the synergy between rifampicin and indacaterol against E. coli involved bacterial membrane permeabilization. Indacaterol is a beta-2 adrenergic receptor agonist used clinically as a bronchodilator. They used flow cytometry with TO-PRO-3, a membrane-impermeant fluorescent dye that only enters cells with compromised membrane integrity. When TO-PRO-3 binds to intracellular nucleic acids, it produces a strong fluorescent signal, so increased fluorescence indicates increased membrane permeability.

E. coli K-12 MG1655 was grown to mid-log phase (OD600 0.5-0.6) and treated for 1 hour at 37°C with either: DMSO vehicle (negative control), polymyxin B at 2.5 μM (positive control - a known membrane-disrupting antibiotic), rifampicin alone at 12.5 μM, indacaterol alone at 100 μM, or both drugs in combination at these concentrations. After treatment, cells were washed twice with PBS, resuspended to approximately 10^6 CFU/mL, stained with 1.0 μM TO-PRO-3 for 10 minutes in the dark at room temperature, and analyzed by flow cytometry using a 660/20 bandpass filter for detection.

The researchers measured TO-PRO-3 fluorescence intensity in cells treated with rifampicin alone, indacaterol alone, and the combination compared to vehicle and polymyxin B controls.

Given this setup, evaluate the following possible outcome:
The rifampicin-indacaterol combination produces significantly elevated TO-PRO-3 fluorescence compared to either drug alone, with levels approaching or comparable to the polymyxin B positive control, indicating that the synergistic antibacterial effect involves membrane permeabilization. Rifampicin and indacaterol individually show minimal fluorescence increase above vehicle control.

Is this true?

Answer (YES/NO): NO